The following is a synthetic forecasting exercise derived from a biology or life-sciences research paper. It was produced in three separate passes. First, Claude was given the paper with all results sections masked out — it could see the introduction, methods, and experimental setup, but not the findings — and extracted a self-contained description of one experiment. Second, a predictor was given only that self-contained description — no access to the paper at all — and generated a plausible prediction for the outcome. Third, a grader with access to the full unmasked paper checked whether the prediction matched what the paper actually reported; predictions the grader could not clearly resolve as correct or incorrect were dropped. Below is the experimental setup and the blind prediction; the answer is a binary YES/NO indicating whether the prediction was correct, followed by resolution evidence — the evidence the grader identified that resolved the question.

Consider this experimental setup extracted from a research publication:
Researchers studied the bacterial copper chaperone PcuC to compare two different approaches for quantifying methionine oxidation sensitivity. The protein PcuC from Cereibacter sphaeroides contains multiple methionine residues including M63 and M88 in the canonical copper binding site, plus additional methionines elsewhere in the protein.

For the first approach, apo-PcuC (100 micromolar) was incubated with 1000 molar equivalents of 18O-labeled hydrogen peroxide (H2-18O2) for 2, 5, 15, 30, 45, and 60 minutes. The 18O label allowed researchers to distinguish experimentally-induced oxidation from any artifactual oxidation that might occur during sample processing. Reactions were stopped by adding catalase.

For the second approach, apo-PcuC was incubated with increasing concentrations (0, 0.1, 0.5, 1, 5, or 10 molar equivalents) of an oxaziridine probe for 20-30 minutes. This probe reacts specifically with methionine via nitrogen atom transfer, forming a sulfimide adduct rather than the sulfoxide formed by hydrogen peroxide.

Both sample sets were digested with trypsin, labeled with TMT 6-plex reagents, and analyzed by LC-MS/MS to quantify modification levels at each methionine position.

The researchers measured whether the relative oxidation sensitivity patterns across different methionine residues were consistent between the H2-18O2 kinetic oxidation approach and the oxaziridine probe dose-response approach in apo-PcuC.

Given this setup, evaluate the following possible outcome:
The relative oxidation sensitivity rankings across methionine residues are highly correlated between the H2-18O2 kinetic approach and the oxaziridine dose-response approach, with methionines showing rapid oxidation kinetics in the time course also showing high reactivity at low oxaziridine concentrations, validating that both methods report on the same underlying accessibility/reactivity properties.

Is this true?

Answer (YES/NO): YES